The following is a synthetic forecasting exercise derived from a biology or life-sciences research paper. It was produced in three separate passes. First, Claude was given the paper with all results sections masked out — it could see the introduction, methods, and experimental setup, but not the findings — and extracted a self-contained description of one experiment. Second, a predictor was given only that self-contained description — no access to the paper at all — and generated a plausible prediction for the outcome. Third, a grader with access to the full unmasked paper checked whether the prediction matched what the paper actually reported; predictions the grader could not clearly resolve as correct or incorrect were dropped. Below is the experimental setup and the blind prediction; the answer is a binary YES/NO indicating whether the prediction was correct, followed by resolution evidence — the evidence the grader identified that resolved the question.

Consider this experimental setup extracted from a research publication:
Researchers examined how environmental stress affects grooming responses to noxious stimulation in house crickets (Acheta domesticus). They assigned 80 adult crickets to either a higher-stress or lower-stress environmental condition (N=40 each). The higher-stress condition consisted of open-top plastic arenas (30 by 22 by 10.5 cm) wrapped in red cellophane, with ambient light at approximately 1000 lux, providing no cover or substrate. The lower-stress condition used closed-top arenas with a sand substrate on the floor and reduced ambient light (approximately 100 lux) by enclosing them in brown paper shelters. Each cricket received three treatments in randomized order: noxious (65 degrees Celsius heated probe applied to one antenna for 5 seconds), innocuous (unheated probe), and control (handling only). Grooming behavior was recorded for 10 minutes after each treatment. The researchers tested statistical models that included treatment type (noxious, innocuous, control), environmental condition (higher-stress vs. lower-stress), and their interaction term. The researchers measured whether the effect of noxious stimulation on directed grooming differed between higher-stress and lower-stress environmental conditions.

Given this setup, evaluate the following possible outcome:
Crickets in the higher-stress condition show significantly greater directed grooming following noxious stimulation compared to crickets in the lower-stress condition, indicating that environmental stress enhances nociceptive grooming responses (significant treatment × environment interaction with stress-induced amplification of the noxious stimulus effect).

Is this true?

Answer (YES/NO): NO